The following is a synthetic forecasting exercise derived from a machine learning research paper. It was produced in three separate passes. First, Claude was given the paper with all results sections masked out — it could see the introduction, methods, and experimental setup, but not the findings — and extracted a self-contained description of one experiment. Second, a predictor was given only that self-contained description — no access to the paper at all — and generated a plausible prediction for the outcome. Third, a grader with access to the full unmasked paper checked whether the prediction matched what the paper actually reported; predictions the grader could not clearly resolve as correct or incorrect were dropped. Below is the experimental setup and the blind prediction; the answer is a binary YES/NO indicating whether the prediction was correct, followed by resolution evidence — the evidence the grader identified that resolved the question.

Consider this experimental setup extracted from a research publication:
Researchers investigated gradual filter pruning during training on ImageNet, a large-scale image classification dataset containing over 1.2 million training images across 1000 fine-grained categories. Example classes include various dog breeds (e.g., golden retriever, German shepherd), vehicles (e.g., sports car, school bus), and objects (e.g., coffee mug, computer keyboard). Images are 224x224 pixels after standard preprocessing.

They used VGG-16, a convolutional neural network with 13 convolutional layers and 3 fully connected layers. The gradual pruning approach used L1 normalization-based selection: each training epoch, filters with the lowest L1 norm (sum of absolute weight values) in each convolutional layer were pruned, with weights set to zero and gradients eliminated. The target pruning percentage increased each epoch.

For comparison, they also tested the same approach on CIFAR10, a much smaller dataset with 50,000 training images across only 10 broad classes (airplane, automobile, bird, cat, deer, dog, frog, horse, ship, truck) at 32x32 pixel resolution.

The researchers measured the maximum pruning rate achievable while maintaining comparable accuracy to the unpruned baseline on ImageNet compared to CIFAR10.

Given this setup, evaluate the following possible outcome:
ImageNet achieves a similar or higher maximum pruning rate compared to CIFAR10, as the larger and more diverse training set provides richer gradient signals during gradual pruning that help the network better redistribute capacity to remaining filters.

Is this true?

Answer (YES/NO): NO